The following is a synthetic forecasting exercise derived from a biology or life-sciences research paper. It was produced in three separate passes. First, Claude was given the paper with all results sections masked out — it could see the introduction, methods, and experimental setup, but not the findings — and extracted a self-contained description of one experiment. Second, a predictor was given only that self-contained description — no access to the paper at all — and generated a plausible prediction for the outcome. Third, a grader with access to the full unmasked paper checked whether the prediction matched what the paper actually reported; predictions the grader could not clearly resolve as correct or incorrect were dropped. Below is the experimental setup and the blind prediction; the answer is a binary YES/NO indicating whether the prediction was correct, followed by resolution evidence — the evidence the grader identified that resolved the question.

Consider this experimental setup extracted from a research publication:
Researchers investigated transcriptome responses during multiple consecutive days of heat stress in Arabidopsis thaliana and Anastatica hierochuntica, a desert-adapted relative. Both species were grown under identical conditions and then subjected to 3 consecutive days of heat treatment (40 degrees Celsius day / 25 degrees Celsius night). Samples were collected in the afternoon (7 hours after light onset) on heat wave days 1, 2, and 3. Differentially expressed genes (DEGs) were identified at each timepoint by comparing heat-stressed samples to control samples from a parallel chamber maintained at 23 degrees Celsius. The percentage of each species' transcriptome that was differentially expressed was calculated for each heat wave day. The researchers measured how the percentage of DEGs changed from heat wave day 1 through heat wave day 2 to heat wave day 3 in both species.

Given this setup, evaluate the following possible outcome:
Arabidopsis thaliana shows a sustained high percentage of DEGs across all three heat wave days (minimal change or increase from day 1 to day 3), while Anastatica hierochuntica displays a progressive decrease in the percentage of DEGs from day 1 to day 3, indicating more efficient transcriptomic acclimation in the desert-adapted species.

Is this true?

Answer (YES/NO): NO